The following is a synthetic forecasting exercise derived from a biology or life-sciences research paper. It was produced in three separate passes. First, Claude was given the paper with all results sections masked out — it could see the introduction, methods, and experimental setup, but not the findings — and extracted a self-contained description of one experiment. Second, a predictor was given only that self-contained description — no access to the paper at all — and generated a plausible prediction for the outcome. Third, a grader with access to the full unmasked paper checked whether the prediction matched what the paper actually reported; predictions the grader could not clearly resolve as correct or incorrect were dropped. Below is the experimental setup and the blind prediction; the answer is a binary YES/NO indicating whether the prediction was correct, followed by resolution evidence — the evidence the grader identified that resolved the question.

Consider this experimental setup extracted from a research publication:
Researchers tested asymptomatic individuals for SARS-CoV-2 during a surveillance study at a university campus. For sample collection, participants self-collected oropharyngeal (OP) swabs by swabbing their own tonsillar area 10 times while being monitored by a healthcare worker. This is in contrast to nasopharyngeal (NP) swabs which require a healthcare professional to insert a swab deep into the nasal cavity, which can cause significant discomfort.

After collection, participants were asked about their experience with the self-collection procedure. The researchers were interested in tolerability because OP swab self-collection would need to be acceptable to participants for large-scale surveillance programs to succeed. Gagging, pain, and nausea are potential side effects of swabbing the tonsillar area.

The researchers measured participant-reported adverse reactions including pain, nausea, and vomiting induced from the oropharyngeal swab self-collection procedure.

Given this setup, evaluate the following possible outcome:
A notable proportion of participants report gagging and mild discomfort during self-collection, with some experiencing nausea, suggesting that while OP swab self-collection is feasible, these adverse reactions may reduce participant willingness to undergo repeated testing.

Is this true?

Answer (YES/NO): NO